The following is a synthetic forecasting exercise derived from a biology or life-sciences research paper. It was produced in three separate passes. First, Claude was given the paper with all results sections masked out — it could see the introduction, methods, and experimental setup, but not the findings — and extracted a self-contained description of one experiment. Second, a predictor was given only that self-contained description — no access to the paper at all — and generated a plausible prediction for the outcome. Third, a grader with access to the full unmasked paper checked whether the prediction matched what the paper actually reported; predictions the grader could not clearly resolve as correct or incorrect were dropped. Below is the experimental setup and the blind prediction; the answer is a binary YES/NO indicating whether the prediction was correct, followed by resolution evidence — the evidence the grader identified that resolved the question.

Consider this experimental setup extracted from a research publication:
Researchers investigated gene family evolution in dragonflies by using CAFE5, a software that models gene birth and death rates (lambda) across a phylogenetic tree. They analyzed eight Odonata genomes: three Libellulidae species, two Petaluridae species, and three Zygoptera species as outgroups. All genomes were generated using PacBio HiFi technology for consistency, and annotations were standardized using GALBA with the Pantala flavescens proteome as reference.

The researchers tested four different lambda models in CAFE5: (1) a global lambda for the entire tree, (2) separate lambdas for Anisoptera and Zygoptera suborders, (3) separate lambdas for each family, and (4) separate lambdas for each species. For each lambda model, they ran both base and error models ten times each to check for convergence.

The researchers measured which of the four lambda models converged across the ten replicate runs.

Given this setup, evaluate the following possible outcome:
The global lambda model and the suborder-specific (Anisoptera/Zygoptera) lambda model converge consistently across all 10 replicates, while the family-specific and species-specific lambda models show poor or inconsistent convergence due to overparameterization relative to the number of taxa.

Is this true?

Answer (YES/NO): NO